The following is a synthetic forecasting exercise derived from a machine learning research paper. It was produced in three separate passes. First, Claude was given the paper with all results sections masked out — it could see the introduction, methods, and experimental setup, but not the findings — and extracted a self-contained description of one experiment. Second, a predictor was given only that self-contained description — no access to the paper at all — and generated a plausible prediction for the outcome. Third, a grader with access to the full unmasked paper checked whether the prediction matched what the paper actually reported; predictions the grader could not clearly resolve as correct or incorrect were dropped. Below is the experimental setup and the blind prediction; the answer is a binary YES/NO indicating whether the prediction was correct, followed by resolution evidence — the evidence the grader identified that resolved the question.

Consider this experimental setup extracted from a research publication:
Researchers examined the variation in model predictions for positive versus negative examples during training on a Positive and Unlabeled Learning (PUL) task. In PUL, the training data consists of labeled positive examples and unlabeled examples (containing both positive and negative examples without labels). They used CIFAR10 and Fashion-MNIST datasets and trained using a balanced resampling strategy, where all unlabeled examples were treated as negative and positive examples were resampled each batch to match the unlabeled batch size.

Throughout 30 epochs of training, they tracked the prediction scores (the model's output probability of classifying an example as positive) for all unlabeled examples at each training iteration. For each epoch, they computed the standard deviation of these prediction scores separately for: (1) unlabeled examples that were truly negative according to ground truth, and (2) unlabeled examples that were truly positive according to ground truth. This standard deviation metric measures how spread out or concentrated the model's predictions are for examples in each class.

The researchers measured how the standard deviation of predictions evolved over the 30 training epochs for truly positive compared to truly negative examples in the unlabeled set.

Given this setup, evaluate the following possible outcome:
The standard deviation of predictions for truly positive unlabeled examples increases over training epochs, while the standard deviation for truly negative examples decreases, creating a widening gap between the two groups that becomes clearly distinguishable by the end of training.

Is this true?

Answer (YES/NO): NO